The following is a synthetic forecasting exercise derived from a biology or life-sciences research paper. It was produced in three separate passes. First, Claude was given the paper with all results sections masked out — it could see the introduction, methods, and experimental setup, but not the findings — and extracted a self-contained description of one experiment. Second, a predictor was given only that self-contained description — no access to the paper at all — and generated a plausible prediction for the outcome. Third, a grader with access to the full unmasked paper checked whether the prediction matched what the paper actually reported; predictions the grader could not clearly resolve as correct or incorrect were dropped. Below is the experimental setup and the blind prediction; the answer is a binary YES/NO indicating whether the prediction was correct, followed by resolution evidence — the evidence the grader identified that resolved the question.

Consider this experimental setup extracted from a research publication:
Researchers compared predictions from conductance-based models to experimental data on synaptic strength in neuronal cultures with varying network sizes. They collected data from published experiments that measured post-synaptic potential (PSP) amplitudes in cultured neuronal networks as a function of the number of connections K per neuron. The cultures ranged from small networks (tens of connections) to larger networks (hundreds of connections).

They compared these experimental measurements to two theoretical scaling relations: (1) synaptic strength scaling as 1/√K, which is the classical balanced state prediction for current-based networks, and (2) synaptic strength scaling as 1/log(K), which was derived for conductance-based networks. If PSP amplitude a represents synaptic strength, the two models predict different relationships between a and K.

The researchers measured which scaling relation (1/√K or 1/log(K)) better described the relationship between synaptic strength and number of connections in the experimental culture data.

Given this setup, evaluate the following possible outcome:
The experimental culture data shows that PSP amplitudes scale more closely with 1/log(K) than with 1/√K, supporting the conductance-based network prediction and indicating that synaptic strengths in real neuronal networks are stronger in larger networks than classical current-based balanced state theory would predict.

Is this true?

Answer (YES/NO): NO